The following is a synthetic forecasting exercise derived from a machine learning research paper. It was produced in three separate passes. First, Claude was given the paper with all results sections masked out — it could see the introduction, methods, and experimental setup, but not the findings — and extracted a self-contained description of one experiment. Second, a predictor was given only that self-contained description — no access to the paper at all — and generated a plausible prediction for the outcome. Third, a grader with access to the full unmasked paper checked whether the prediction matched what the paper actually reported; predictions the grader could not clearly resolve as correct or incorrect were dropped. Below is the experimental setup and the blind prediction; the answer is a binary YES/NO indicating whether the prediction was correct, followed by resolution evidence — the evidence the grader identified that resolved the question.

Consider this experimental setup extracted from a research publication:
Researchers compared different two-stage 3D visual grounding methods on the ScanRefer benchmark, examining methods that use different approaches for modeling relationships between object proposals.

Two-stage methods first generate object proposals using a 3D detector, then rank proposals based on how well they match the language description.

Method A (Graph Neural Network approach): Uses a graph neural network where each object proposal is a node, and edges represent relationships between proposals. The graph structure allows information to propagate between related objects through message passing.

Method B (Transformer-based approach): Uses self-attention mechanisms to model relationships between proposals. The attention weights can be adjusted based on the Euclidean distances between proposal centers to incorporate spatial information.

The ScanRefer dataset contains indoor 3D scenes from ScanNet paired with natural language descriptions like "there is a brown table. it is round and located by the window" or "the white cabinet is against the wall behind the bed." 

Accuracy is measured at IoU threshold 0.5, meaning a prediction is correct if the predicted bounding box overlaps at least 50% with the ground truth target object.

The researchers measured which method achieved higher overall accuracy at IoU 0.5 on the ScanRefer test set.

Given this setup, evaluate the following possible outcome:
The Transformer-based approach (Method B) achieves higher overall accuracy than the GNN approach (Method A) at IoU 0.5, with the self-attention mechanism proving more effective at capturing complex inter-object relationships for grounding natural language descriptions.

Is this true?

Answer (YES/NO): YES